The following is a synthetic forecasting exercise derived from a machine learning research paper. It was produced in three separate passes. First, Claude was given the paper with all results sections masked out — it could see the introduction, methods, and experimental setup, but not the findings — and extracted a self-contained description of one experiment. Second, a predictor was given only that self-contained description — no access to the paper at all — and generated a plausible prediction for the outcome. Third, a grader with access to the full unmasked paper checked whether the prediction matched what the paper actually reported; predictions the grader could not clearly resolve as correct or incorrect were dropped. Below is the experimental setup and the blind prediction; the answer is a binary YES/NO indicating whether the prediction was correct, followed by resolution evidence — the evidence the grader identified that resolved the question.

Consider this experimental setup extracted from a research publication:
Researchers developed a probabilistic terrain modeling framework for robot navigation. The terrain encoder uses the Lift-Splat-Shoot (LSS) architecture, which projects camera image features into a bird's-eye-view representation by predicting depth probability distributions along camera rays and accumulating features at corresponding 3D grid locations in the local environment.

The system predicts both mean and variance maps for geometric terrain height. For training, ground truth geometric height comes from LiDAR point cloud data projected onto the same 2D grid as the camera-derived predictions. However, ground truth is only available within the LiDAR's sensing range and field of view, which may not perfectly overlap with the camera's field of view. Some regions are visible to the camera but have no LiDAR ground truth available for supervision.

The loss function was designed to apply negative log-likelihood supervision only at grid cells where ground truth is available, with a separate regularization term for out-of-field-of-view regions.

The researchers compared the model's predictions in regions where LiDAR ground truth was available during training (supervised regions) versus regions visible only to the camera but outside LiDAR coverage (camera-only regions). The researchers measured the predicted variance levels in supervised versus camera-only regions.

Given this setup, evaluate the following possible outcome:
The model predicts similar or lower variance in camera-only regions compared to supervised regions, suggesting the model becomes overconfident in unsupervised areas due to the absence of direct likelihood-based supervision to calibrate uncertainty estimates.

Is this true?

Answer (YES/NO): NO